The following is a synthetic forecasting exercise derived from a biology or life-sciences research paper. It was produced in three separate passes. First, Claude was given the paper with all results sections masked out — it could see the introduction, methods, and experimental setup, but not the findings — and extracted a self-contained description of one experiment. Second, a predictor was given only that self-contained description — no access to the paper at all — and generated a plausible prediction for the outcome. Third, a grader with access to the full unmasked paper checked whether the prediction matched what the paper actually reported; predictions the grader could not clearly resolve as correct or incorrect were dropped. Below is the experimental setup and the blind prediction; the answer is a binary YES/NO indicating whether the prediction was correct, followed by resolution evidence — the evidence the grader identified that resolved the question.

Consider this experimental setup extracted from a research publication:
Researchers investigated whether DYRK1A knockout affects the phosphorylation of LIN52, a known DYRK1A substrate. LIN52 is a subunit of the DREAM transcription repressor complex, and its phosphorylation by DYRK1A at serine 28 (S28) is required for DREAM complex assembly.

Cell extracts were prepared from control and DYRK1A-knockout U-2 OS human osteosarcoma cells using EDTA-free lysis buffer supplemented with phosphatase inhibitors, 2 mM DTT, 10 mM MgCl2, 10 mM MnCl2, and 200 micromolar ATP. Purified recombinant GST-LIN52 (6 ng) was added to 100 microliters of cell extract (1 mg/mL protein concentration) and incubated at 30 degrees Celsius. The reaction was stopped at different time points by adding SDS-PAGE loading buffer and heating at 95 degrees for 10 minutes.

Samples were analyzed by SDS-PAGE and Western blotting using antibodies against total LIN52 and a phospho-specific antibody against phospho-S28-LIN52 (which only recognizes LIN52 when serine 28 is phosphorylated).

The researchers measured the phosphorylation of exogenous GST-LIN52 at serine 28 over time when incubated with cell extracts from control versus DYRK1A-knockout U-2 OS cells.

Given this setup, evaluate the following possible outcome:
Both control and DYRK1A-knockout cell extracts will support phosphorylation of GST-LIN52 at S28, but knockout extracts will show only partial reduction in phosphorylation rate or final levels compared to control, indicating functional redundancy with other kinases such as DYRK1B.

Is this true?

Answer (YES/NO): NO